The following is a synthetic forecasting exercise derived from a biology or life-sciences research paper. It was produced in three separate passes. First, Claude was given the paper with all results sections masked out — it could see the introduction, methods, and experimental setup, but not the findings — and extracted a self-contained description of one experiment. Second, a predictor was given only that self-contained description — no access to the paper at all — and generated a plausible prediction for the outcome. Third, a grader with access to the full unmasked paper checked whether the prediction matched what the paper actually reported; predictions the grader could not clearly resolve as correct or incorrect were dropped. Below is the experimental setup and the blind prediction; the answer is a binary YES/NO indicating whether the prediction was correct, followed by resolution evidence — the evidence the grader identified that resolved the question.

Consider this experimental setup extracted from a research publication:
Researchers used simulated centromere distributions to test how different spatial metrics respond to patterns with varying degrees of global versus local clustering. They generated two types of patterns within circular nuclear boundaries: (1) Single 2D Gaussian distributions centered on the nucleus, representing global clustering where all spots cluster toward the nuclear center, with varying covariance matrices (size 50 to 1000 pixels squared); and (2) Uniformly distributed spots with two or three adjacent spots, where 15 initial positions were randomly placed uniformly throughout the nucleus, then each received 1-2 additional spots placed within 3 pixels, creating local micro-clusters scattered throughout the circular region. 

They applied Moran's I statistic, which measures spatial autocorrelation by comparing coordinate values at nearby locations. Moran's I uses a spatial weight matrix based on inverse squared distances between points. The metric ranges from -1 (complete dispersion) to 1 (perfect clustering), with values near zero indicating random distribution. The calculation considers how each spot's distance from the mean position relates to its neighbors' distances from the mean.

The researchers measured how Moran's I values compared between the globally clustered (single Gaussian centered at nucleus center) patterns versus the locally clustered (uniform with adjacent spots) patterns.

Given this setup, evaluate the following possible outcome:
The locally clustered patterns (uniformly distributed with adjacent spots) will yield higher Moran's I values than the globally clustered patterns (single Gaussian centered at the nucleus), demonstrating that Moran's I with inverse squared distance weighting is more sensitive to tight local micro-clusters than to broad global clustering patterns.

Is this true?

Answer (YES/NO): YES